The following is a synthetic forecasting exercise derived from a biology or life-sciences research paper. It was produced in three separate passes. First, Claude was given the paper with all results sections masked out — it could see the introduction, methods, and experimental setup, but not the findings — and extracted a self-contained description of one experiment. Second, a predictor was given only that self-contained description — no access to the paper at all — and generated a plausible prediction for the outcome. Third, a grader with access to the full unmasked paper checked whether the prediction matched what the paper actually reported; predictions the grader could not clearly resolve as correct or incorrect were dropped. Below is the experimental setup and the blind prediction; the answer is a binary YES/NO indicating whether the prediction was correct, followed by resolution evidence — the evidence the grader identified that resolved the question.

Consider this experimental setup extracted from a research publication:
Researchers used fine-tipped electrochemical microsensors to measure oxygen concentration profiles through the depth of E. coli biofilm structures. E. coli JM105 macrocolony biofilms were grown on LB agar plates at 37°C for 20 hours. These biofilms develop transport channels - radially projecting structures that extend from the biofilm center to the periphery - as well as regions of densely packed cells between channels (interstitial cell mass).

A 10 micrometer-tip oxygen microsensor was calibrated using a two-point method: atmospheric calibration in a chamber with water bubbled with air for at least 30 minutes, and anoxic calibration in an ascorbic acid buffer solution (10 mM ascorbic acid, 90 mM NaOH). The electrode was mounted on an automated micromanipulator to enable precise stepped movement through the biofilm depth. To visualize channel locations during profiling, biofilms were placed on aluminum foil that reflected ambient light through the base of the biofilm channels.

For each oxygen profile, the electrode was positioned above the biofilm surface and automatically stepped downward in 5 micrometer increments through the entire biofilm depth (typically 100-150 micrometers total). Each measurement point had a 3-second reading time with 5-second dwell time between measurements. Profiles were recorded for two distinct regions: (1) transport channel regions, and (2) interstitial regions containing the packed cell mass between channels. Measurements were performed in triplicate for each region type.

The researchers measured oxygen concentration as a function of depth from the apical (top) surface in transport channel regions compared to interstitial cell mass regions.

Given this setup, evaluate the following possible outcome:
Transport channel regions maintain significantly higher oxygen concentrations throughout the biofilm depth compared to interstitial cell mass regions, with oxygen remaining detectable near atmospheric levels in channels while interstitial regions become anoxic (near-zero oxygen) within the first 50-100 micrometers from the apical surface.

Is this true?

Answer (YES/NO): NO